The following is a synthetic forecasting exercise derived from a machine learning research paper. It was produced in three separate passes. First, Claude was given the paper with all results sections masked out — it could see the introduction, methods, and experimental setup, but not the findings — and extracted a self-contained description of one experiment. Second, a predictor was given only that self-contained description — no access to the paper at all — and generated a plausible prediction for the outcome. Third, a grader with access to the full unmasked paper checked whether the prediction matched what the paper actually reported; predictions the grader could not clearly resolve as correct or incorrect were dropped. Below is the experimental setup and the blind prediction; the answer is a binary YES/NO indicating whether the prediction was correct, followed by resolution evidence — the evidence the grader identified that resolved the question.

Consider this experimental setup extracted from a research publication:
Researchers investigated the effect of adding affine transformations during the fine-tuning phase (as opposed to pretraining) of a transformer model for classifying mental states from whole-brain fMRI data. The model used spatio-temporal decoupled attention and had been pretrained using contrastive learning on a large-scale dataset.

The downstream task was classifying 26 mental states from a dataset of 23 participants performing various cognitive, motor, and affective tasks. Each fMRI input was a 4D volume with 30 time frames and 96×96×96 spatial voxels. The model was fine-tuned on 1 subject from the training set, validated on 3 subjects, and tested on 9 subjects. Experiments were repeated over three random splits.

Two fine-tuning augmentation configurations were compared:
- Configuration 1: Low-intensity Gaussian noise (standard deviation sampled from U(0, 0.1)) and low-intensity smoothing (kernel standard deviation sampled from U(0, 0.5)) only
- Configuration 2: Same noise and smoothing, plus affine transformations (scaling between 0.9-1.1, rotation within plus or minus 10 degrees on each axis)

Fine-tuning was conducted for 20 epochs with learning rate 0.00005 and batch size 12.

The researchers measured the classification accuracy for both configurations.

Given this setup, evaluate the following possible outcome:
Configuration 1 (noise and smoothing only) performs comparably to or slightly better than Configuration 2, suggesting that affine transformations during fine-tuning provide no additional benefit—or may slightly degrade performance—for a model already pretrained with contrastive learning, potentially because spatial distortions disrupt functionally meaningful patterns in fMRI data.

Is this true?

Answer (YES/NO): NO